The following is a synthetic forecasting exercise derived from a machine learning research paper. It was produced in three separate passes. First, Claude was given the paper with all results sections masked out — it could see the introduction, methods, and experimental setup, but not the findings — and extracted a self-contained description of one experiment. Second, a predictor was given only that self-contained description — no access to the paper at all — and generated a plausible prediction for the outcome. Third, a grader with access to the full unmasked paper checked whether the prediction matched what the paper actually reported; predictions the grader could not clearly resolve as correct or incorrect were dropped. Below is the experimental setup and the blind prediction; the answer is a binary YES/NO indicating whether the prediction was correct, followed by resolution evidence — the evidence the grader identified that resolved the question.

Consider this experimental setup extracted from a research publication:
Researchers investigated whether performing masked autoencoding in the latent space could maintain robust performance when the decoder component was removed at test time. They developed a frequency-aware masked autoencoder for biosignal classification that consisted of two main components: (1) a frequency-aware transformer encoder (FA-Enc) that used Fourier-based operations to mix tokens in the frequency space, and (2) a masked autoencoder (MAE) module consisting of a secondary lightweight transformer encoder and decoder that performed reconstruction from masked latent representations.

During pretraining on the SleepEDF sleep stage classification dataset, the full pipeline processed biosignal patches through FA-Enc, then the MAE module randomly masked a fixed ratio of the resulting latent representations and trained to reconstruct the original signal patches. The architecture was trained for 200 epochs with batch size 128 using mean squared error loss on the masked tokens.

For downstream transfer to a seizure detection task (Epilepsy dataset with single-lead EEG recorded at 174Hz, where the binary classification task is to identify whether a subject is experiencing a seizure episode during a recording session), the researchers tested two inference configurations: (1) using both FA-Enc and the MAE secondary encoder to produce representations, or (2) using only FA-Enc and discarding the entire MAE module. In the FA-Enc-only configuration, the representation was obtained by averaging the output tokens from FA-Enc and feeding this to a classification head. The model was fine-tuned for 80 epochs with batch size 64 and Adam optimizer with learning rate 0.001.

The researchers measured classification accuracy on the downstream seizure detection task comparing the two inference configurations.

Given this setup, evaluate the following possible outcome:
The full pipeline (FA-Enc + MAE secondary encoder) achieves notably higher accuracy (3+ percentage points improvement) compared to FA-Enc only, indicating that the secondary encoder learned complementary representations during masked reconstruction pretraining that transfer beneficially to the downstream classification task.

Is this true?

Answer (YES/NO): NO